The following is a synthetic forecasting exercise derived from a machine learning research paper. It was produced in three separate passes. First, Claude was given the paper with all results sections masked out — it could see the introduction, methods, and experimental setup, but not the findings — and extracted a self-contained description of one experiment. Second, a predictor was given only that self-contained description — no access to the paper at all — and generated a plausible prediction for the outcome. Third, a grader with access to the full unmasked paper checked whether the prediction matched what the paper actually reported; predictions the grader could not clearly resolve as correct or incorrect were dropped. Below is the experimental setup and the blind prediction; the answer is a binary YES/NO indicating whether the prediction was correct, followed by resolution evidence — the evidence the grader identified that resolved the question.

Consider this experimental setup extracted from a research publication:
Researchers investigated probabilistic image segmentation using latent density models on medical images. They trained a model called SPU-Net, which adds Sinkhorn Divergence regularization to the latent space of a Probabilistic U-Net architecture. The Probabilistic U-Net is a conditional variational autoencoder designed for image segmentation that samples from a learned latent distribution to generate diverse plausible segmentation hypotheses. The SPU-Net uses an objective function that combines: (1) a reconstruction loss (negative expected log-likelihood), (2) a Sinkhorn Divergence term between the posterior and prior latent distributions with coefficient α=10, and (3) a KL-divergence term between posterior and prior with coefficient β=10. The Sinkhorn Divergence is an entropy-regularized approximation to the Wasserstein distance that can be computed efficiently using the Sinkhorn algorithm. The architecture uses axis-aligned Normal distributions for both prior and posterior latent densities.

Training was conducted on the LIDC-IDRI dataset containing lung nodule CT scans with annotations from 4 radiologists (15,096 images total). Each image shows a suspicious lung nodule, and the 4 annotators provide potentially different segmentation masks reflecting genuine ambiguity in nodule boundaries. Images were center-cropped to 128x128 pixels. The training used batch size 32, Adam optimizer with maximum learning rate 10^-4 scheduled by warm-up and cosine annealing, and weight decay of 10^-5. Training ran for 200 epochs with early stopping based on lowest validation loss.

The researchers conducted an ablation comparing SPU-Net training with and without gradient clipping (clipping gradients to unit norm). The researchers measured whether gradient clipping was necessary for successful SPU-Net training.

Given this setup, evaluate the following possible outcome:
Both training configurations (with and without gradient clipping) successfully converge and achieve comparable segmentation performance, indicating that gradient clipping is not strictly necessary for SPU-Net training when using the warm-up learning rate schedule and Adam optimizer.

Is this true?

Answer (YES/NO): NO